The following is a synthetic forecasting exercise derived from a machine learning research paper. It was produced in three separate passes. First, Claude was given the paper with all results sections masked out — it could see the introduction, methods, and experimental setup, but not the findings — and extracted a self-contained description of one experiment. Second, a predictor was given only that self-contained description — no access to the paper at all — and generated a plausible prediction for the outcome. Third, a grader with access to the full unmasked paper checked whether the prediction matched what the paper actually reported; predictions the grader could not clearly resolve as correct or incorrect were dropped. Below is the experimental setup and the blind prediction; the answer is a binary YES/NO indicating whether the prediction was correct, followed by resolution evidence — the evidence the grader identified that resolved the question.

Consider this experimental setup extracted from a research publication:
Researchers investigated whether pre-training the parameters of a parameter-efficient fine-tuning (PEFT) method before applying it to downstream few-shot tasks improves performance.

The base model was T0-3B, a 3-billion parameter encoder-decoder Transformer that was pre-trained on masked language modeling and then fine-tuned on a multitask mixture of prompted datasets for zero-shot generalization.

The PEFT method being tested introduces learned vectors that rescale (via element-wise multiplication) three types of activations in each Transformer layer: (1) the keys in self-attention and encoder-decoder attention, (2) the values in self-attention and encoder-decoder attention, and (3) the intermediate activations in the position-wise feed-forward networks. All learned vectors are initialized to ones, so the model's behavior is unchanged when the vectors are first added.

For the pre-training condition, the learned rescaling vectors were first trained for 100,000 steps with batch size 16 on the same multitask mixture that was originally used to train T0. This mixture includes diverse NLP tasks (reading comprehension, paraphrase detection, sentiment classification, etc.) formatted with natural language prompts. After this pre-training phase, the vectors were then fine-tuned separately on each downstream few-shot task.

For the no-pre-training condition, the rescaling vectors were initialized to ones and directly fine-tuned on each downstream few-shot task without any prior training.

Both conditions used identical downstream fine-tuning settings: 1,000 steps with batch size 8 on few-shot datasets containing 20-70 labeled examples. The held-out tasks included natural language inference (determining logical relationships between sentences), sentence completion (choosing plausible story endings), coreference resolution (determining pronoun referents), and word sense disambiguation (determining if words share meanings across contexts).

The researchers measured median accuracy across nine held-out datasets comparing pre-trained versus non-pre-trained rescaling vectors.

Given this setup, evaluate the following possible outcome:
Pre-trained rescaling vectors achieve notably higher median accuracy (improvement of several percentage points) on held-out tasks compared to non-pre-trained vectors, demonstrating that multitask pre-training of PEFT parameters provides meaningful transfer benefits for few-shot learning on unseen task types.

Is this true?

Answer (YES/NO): NO